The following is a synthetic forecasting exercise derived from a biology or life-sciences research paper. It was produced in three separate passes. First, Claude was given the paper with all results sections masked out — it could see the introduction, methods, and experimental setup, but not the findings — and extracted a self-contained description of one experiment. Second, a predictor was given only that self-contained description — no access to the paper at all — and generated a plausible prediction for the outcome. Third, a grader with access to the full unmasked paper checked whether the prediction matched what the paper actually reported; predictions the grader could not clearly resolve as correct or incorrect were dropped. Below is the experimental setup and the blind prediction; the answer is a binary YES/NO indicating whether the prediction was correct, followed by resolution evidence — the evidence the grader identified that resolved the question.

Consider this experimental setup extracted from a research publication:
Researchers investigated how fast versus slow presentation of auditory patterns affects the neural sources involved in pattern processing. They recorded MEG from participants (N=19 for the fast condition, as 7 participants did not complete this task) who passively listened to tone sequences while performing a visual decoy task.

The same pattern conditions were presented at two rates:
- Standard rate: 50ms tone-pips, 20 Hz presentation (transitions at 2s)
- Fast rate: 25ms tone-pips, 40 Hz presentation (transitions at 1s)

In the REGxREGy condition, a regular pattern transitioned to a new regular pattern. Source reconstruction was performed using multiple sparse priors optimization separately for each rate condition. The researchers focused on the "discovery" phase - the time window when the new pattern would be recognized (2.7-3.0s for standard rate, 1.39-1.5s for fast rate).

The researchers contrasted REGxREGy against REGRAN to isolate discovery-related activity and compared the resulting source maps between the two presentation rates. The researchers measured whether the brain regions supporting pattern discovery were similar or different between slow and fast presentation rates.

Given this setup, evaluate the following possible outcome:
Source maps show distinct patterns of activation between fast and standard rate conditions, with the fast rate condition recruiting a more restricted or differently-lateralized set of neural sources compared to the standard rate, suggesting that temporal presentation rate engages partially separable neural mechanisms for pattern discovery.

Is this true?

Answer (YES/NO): YES